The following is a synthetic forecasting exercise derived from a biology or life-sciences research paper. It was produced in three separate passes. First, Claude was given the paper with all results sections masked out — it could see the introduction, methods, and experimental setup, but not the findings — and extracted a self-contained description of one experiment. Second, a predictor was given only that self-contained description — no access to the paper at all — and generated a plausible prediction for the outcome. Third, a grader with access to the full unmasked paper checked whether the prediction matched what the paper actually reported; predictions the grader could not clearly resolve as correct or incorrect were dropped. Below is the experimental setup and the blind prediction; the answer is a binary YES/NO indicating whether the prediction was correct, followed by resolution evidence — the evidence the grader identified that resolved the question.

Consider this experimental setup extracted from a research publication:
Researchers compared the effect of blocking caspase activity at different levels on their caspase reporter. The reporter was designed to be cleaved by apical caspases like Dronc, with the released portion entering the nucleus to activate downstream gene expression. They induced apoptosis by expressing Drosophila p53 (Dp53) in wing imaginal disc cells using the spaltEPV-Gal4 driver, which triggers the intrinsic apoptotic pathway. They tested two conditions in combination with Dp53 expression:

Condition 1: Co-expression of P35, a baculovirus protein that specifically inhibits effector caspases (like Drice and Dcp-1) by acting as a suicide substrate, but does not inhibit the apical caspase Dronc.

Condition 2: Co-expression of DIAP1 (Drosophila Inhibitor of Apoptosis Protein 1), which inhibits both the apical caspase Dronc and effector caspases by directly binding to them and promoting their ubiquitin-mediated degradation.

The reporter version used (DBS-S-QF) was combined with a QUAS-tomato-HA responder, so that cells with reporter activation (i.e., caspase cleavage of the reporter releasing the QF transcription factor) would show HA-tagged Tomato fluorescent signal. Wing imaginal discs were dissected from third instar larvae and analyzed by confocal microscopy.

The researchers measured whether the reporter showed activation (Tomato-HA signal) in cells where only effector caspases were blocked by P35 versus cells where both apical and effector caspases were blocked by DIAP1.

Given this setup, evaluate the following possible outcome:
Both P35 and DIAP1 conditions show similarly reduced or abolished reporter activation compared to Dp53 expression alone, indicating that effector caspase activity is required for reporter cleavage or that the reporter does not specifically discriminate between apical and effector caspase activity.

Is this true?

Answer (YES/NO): NO